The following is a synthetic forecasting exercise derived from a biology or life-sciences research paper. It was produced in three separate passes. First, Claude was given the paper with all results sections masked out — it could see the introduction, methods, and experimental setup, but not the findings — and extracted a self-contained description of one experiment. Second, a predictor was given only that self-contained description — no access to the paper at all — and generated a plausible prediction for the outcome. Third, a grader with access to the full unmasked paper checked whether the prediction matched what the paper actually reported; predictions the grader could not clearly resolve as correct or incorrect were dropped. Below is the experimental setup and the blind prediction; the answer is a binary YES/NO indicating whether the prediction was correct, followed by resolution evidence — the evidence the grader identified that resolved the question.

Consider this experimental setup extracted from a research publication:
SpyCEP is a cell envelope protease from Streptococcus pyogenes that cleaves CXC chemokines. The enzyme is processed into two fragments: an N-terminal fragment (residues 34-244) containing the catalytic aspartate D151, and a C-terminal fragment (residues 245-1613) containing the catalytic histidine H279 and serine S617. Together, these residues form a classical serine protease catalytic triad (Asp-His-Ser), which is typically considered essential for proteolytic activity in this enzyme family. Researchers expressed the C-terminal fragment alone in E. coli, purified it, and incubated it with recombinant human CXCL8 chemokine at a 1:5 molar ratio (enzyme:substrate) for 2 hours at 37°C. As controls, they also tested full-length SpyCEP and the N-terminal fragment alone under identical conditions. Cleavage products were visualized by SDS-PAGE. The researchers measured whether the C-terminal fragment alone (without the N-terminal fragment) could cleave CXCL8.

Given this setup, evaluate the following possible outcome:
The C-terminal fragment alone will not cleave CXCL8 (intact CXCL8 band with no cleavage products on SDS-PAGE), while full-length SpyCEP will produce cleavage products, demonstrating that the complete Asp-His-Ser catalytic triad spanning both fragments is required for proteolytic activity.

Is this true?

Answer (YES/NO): NO